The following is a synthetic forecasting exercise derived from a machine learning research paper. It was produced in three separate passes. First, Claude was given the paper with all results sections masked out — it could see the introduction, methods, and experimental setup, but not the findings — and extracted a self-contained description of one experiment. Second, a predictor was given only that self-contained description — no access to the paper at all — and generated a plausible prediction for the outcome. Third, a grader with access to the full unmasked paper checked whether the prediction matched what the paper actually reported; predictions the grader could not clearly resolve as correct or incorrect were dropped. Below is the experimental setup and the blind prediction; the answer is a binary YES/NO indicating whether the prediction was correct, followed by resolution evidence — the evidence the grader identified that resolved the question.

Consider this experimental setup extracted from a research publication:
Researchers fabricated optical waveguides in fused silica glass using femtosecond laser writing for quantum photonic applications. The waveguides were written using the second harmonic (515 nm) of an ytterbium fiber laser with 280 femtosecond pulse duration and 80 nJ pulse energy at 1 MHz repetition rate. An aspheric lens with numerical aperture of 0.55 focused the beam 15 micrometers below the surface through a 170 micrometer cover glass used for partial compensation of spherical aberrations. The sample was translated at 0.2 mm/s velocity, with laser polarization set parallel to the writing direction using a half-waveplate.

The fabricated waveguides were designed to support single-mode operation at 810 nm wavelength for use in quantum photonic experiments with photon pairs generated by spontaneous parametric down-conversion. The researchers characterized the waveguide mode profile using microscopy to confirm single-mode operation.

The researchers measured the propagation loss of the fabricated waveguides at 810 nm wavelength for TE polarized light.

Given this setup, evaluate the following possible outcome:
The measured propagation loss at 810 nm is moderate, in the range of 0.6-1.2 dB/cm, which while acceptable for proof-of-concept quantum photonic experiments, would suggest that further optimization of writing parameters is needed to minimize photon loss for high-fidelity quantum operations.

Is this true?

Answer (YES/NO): NO